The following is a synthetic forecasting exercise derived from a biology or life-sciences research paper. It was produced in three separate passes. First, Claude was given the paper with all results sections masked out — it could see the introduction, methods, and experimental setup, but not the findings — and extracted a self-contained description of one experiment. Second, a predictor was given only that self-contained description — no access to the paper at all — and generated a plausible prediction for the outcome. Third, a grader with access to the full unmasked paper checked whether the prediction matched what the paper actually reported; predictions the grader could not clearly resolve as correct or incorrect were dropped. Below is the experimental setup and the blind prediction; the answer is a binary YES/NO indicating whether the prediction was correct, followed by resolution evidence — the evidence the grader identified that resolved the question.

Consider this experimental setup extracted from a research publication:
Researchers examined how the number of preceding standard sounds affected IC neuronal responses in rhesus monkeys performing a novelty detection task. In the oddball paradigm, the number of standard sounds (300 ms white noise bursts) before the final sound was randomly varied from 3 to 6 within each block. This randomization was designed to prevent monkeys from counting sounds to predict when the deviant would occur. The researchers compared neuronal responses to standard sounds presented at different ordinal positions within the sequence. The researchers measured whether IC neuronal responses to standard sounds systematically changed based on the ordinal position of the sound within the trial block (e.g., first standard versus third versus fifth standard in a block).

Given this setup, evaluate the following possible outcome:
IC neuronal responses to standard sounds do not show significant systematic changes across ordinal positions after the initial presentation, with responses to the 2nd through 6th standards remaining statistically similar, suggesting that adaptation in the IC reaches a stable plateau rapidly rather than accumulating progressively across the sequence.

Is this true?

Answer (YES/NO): NO